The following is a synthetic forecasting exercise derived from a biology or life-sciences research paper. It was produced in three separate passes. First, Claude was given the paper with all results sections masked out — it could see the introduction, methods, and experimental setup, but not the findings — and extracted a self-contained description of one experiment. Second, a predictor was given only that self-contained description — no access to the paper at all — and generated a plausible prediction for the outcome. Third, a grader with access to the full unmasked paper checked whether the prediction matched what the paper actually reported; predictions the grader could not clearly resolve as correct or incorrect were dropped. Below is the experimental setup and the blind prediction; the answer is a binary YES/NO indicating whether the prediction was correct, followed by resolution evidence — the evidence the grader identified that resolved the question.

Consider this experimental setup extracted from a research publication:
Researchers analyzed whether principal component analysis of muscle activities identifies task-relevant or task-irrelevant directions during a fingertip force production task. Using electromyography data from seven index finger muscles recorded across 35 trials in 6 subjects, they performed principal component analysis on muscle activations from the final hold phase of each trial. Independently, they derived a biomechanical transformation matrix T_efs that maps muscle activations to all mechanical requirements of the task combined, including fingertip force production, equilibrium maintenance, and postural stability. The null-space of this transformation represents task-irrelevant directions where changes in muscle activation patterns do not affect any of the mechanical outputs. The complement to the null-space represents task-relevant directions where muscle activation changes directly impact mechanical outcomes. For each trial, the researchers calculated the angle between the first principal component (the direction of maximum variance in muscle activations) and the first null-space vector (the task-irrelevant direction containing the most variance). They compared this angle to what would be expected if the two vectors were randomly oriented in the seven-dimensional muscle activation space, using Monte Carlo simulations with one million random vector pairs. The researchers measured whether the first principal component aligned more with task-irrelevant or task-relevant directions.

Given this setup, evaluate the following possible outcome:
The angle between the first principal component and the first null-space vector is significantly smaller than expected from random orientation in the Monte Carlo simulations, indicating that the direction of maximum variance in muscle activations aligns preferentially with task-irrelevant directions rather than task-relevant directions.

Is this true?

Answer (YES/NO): NO